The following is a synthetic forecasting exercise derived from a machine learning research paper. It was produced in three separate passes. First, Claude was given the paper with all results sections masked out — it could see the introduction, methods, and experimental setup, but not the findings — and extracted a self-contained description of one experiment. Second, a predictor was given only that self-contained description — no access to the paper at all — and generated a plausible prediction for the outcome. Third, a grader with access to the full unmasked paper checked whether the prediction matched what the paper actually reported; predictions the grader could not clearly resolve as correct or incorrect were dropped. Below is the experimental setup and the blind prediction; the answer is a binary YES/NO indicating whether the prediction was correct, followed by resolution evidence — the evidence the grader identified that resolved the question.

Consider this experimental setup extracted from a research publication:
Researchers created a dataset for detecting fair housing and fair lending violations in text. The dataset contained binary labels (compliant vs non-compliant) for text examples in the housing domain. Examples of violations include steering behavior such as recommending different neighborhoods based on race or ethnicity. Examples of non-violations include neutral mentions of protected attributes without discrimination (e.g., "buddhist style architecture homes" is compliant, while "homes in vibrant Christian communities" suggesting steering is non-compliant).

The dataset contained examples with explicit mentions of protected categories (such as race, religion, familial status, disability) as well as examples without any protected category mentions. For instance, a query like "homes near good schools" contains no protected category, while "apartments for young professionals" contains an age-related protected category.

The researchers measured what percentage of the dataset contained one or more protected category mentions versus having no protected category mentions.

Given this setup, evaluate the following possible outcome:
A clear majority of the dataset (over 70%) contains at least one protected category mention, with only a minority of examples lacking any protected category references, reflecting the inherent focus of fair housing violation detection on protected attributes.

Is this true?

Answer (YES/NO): NO